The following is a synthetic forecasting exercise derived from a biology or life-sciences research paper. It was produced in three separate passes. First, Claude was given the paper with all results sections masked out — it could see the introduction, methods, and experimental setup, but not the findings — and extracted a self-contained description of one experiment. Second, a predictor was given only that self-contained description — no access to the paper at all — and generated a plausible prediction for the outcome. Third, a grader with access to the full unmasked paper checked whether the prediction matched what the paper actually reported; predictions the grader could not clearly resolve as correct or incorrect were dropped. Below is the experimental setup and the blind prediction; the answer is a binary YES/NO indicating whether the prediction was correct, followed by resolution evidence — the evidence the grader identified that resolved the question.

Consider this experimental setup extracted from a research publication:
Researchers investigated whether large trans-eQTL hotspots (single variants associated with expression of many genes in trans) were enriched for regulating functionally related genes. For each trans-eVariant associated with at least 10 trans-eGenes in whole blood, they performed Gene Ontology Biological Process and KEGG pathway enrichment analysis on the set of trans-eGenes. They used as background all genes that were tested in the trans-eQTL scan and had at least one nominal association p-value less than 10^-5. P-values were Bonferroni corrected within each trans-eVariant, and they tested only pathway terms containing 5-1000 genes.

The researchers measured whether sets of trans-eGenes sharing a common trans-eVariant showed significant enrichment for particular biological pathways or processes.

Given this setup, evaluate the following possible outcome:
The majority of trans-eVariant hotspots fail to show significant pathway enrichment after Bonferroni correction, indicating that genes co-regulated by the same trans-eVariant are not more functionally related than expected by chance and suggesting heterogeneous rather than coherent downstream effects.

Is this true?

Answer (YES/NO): NO